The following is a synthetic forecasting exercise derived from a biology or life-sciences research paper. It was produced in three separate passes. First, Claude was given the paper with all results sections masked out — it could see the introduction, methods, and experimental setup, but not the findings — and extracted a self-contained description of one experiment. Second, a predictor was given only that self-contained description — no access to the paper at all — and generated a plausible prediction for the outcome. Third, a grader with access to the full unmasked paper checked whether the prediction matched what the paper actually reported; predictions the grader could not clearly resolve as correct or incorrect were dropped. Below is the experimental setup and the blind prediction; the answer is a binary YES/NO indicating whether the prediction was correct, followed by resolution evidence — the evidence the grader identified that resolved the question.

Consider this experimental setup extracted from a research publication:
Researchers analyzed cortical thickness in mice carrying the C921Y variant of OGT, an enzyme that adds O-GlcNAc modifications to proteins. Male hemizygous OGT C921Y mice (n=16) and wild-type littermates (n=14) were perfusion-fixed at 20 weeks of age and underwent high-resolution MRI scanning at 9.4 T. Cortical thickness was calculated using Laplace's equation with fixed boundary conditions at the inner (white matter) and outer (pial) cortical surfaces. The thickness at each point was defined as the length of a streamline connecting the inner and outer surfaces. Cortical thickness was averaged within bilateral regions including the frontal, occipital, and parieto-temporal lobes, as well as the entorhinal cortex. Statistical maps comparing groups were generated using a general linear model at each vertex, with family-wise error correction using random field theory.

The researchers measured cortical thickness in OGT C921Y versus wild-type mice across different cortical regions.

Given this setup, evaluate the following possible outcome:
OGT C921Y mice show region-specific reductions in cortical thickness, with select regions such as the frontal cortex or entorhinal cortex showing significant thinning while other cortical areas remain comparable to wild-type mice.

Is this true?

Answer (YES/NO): NO